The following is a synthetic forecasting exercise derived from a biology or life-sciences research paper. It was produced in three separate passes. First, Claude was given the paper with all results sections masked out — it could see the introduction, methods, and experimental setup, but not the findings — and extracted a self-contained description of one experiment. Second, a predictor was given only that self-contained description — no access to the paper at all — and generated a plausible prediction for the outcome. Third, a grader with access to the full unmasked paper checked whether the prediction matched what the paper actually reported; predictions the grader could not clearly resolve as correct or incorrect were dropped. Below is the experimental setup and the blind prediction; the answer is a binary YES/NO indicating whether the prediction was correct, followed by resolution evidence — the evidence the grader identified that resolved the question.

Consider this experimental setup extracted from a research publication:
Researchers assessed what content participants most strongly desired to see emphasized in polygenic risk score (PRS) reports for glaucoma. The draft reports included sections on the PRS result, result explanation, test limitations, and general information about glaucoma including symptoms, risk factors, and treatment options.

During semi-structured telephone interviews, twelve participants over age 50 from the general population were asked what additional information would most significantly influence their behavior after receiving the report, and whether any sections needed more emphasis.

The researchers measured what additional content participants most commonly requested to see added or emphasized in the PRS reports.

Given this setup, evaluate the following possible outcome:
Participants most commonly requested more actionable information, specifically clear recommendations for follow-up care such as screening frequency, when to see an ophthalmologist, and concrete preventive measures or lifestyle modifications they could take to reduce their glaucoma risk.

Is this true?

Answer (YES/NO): NO